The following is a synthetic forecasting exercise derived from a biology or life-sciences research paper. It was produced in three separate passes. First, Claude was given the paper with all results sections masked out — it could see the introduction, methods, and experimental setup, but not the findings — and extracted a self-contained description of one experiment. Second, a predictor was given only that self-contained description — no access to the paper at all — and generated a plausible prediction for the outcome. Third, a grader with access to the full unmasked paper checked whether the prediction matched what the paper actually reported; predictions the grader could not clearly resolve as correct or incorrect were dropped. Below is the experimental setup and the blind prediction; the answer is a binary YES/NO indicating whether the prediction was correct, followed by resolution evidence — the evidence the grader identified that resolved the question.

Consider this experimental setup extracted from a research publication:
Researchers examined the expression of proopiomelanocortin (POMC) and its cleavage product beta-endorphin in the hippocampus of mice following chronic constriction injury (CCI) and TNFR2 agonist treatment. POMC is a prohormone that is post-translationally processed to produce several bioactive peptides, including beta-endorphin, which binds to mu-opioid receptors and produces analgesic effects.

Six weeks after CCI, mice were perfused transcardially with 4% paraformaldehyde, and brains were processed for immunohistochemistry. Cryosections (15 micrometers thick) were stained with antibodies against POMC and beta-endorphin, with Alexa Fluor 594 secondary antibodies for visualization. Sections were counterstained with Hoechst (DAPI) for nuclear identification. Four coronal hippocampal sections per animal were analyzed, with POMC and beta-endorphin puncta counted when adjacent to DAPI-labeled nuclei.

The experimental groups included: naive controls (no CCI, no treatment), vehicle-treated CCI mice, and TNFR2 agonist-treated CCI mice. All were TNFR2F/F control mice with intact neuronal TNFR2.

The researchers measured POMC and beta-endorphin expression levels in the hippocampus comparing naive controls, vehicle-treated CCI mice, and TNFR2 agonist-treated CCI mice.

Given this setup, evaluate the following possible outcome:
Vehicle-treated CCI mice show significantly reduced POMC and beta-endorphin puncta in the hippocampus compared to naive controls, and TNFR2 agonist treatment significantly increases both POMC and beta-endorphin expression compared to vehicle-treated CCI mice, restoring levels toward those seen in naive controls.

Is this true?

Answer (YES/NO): YES